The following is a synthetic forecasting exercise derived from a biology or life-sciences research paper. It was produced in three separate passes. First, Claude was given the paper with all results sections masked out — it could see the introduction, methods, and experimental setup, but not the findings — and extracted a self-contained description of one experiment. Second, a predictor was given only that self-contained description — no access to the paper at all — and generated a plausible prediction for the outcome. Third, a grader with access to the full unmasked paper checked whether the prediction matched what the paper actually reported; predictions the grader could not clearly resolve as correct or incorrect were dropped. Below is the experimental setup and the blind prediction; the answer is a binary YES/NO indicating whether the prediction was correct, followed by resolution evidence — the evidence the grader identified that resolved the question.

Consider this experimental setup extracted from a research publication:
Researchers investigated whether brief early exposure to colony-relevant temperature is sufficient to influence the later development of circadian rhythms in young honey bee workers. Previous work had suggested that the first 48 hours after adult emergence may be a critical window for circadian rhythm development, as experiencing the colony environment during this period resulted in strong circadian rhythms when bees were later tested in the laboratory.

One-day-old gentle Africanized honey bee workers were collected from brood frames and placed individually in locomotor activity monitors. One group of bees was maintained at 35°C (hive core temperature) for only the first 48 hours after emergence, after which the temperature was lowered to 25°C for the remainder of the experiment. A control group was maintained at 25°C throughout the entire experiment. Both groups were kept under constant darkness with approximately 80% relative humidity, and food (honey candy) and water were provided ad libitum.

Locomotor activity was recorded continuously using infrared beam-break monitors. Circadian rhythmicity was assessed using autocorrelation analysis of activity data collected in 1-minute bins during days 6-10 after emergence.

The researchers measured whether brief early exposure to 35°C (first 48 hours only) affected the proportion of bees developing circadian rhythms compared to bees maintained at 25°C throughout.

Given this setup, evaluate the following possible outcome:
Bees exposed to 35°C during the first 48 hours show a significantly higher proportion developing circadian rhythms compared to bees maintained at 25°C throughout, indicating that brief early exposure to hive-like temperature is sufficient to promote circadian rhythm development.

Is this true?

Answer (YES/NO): YES